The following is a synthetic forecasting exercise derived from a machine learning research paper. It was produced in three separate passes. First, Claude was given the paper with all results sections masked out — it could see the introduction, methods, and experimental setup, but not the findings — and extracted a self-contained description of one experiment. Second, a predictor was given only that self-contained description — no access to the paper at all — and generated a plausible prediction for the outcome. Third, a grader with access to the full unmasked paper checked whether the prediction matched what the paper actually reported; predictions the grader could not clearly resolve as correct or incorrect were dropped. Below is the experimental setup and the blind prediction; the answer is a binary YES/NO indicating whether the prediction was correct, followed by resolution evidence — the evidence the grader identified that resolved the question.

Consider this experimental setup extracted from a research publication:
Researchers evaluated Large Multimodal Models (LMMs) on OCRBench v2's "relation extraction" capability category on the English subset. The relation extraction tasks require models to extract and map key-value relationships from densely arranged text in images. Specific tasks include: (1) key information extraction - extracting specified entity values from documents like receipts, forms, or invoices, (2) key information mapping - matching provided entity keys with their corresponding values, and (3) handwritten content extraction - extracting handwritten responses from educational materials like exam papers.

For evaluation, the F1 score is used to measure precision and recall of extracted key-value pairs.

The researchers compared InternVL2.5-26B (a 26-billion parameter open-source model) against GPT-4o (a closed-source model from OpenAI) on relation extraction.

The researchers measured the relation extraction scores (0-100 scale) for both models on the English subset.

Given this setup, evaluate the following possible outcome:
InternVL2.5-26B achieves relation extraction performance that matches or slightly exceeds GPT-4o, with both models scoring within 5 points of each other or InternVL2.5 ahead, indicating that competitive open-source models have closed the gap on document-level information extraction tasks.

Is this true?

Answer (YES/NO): NO